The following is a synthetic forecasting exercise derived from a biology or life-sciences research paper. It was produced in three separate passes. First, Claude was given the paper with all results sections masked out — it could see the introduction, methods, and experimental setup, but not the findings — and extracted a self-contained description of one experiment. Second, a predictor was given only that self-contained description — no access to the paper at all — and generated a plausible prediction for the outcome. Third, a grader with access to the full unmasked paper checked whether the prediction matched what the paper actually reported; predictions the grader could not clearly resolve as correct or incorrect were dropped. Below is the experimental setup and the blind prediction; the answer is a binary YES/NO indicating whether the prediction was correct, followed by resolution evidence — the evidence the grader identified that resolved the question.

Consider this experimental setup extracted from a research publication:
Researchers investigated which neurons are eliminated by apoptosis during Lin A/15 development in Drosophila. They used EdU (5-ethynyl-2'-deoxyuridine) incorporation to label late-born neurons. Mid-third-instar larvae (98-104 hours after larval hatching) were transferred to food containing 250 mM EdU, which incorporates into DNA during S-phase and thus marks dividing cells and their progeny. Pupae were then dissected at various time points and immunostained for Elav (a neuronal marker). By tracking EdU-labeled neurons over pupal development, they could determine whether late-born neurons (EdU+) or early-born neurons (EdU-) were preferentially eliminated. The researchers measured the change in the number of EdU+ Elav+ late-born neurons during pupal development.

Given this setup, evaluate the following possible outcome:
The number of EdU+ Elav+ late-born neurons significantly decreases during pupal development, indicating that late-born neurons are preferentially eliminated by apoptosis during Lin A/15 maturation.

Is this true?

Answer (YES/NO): YES